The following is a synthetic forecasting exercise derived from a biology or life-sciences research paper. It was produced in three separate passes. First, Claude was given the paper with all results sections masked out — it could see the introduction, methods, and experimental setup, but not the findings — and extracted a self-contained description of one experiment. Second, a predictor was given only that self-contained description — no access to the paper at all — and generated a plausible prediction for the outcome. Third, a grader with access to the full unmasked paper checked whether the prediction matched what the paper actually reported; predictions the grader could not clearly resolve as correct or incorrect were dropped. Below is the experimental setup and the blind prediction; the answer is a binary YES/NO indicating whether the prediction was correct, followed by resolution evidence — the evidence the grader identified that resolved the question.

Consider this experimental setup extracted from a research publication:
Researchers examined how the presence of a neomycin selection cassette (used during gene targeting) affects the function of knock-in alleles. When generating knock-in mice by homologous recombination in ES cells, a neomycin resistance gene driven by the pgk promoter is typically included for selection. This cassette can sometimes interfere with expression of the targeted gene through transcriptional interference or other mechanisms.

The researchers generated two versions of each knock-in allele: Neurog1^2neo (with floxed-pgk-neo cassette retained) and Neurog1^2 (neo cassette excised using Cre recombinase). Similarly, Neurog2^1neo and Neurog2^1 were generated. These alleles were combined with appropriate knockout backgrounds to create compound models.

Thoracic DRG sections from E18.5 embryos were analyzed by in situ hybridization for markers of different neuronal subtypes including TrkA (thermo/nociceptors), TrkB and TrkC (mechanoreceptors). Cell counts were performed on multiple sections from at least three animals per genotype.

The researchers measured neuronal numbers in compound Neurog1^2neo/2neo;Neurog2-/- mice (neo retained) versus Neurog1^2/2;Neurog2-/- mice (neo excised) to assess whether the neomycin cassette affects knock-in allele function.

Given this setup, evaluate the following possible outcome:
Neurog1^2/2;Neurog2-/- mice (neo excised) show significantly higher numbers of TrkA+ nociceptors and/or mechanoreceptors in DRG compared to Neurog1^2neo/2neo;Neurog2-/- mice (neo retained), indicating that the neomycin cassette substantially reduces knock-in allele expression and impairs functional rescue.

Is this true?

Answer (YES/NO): YES